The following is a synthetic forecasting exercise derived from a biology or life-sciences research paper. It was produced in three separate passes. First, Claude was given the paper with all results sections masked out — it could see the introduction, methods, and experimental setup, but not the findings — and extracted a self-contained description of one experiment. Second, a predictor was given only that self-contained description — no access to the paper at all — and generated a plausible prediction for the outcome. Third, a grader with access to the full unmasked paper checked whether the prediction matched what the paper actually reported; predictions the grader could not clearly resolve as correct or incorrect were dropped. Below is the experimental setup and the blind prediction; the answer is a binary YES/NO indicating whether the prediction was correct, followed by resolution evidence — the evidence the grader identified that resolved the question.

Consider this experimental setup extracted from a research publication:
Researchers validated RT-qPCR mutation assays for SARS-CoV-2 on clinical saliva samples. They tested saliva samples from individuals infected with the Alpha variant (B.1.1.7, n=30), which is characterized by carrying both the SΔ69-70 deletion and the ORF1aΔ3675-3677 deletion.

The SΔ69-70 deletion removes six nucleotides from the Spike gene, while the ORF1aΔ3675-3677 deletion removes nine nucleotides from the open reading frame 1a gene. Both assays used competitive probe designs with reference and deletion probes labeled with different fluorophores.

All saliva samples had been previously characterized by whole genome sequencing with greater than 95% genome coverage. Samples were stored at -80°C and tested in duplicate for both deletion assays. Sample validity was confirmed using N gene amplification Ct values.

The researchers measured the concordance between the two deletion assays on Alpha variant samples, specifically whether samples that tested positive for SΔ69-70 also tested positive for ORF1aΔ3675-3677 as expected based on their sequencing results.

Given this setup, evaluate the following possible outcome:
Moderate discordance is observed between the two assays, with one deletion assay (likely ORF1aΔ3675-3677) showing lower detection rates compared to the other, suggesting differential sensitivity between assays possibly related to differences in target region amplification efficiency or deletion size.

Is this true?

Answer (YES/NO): YES